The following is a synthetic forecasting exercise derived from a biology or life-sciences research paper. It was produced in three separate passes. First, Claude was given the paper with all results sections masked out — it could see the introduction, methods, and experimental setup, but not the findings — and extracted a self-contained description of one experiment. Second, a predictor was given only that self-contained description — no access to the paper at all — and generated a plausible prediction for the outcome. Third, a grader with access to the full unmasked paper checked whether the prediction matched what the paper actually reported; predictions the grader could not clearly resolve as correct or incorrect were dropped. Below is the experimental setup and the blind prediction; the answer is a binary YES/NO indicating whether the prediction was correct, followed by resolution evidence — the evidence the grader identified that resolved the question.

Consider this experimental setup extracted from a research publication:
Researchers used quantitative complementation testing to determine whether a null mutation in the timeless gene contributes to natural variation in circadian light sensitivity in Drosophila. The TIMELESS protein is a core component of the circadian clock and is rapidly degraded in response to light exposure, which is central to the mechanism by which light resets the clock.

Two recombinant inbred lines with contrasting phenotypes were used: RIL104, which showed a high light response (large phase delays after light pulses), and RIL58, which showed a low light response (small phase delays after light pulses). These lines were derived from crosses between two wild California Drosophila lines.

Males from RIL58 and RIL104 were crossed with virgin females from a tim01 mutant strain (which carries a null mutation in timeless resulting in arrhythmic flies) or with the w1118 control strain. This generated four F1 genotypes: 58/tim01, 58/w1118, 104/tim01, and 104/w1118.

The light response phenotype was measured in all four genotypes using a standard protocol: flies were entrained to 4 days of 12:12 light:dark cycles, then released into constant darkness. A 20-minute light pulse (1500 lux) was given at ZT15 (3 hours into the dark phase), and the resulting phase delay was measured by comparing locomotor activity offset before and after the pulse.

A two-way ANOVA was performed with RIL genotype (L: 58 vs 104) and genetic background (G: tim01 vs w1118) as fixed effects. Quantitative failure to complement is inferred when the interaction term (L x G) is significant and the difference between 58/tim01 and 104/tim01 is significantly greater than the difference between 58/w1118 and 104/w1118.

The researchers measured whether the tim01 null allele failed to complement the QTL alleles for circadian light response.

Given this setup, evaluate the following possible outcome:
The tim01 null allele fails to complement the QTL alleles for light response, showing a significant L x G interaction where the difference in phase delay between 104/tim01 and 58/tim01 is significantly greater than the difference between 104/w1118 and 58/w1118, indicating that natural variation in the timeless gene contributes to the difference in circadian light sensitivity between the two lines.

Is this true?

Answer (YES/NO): YES